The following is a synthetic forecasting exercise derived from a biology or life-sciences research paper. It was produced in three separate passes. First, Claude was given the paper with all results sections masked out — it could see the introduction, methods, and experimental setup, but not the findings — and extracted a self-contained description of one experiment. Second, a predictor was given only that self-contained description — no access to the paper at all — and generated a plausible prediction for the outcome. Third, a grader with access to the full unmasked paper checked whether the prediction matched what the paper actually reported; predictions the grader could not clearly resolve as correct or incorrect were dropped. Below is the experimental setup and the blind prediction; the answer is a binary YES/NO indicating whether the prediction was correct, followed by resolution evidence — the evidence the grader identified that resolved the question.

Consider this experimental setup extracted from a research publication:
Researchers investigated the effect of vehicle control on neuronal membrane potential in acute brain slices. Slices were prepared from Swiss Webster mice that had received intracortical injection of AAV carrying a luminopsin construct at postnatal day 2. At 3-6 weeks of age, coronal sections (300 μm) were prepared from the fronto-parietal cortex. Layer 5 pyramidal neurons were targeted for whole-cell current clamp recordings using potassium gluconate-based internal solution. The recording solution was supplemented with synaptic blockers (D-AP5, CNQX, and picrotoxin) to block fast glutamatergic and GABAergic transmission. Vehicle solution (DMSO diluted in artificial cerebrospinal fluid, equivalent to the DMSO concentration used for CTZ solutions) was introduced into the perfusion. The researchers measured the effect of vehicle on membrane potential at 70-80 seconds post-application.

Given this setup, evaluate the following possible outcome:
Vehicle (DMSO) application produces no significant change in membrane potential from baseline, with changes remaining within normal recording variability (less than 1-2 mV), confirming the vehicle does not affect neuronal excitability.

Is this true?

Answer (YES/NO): YES